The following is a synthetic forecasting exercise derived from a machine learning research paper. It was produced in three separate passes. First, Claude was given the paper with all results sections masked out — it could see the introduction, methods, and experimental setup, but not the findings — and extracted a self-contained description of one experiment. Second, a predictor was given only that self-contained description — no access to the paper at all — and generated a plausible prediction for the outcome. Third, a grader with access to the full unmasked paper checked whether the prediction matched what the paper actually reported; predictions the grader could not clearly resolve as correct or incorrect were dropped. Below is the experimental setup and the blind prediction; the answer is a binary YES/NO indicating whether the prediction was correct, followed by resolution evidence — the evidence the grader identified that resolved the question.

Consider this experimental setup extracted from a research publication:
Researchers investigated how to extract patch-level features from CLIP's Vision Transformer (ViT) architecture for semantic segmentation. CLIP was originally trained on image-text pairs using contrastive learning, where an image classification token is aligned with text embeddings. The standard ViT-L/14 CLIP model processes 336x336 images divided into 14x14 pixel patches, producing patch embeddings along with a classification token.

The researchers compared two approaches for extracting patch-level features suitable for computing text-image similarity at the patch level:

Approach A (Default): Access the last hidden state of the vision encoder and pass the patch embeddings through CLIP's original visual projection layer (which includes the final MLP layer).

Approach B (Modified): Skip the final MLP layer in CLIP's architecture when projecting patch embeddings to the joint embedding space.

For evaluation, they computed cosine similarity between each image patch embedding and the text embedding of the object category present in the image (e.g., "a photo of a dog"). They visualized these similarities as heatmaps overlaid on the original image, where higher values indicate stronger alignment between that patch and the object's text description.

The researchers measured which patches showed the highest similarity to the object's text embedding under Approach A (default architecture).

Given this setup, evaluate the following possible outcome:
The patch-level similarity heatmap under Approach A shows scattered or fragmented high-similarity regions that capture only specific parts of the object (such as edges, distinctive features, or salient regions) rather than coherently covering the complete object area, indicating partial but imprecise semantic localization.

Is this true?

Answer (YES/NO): NO